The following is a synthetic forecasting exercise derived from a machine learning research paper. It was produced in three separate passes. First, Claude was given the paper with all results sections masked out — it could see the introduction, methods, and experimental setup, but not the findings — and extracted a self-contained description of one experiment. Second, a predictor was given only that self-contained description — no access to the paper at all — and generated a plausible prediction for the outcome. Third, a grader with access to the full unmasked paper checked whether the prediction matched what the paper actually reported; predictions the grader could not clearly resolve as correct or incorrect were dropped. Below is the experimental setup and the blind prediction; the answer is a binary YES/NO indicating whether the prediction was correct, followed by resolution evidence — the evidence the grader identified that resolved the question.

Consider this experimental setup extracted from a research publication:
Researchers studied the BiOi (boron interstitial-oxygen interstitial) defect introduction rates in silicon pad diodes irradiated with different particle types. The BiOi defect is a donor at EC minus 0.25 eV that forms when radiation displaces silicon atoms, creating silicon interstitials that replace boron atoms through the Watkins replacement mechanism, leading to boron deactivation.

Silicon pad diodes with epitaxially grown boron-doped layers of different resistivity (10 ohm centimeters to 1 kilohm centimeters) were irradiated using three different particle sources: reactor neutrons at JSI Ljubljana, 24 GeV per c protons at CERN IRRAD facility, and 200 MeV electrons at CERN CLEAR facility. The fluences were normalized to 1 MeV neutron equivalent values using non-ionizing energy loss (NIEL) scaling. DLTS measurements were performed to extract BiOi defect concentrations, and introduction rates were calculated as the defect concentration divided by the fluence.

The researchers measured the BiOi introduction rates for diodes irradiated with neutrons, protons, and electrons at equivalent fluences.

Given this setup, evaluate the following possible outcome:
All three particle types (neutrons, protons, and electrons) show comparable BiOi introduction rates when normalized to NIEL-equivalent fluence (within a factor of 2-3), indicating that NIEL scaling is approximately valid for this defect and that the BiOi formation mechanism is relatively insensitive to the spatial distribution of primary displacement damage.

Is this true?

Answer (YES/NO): NO